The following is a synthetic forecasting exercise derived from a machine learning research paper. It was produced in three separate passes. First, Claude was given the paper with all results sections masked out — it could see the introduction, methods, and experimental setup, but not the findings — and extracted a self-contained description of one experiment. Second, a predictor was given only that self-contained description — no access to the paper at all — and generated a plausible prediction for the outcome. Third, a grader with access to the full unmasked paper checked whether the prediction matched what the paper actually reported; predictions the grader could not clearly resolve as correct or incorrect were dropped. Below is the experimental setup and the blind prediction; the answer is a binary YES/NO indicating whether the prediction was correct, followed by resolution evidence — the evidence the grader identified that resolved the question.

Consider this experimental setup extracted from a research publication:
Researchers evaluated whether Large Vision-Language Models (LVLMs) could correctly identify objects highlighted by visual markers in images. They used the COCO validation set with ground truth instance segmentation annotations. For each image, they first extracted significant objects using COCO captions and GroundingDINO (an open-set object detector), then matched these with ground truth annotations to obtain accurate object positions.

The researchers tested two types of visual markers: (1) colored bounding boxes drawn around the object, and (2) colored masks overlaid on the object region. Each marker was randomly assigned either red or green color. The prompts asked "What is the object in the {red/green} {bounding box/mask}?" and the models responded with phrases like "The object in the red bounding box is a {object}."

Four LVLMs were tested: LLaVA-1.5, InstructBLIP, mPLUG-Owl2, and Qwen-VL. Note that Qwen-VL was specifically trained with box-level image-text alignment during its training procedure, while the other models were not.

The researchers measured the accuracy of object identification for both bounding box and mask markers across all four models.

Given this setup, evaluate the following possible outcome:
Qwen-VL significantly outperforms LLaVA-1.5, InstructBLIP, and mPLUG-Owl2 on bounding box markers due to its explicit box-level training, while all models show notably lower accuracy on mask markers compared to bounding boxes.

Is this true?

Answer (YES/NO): NO